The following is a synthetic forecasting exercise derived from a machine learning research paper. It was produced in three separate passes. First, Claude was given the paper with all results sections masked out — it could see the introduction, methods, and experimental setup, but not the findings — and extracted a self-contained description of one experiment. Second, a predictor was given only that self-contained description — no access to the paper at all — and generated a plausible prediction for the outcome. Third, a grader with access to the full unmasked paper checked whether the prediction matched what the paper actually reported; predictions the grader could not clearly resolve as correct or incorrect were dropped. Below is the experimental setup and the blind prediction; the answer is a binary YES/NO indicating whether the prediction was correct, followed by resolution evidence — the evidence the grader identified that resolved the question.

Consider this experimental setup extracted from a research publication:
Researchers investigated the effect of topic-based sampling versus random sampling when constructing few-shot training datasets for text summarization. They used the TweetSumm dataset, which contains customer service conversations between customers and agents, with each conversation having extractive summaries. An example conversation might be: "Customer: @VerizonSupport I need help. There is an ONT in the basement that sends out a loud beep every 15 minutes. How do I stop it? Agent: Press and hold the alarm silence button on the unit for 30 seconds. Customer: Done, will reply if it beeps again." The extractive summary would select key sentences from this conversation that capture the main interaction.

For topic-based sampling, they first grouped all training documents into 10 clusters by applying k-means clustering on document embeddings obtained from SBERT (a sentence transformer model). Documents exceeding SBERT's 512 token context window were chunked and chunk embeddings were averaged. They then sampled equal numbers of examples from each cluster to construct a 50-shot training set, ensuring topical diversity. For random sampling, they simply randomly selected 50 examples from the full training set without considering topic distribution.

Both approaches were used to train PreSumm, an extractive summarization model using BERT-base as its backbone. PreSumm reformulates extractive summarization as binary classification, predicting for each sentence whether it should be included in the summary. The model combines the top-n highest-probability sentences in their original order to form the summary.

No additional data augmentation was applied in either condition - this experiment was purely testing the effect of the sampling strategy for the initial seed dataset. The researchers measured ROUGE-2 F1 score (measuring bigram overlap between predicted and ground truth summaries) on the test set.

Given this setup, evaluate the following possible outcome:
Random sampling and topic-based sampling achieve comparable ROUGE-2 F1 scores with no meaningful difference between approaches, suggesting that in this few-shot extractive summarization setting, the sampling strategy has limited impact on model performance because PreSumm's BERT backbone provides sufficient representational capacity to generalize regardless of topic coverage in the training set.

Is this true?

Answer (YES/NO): YES